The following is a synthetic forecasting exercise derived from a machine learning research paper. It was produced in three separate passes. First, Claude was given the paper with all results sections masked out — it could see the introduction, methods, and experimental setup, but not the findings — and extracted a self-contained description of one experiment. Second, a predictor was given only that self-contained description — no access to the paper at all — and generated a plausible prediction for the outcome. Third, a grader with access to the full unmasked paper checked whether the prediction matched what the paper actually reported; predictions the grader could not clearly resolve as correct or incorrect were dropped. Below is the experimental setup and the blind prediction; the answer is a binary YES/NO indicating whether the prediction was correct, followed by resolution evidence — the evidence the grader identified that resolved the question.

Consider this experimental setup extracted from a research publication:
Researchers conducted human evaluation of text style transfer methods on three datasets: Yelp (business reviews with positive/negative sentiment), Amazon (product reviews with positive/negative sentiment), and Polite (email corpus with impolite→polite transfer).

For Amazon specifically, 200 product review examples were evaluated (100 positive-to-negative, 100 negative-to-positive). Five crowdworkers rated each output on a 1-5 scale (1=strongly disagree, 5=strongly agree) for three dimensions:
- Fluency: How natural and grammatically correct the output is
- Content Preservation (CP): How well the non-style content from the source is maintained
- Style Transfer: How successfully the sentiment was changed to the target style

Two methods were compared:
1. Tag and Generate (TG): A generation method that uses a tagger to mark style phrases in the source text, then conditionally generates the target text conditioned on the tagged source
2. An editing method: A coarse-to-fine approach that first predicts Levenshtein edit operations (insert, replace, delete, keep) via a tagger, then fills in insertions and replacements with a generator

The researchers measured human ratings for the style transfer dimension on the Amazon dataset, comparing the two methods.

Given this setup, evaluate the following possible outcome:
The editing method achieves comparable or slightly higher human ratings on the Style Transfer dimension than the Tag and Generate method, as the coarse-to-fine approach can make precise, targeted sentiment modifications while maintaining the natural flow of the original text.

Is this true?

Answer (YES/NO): YES